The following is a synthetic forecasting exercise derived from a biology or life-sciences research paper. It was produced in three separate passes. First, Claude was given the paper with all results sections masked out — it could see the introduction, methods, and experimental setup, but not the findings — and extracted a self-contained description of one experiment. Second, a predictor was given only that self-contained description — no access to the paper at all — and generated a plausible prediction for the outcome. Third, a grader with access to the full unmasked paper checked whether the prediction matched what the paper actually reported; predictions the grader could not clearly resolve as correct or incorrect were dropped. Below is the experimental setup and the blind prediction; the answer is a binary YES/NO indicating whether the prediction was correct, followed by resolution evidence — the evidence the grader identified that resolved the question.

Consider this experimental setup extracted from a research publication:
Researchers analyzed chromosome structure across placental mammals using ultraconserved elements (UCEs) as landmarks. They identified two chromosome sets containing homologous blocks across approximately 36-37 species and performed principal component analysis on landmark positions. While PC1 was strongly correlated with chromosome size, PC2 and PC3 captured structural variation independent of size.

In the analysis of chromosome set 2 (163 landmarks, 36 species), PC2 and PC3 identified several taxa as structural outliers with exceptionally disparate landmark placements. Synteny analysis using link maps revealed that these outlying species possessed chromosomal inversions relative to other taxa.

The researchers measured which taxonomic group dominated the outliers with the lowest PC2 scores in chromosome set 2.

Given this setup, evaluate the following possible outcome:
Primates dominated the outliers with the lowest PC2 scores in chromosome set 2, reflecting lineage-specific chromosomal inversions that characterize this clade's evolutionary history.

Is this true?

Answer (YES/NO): NO